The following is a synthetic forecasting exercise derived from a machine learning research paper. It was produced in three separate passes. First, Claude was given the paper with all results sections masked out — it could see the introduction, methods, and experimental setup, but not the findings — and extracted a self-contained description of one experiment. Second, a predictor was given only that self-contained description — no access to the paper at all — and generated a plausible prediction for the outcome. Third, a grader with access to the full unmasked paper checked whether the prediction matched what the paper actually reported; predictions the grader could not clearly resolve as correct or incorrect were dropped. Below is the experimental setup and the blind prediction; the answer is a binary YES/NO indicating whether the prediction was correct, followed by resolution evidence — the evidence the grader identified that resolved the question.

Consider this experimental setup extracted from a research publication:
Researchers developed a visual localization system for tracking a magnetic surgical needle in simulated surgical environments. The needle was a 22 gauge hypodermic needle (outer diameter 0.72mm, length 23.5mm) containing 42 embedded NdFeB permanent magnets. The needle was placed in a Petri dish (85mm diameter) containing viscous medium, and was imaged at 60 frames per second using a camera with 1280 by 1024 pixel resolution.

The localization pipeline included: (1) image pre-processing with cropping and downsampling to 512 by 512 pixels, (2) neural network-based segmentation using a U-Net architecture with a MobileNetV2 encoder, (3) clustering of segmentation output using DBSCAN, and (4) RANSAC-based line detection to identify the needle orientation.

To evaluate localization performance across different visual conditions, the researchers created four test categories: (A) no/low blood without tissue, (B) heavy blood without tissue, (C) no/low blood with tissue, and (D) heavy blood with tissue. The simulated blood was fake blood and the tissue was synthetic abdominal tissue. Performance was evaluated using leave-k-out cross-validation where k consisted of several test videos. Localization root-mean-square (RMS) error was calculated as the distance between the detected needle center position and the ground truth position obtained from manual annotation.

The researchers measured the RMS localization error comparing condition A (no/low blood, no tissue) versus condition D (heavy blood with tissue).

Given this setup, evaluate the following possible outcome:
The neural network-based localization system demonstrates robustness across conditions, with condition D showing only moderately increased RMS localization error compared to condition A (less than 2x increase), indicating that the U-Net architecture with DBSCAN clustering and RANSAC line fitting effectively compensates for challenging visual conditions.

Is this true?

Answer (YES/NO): NO